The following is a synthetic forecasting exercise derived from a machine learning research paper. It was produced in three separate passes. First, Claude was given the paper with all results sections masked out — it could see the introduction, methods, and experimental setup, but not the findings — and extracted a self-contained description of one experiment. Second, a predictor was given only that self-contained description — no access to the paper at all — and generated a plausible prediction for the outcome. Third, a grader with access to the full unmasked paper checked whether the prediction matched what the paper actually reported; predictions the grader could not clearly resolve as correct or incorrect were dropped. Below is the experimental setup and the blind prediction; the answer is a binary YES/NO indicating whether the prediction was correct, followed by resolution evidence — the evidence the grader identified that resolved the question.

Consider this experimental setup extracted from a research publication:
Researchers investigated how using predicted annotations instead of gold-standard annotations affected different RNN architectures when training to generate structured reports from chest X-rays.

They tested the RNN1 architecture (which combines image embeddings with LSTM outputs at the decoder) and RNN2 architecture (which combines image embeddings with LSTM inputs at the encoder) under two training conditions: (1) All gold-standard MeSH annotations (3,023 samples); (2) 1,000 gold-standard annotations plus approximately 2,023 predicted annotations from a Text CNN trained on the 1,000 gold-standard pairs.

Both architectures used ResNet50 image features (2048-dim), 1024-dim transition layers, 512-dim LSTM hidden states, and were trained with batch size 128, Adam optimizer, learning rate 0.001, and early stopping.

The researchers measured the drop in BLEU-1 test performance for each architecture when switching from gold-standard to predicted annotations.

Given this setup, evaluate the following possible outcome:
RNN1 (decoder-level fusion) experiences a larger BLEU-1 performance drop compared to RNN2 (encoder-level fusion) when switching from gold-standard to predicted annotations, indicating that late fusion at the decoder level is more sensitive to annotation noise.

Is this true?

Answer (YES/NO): YES